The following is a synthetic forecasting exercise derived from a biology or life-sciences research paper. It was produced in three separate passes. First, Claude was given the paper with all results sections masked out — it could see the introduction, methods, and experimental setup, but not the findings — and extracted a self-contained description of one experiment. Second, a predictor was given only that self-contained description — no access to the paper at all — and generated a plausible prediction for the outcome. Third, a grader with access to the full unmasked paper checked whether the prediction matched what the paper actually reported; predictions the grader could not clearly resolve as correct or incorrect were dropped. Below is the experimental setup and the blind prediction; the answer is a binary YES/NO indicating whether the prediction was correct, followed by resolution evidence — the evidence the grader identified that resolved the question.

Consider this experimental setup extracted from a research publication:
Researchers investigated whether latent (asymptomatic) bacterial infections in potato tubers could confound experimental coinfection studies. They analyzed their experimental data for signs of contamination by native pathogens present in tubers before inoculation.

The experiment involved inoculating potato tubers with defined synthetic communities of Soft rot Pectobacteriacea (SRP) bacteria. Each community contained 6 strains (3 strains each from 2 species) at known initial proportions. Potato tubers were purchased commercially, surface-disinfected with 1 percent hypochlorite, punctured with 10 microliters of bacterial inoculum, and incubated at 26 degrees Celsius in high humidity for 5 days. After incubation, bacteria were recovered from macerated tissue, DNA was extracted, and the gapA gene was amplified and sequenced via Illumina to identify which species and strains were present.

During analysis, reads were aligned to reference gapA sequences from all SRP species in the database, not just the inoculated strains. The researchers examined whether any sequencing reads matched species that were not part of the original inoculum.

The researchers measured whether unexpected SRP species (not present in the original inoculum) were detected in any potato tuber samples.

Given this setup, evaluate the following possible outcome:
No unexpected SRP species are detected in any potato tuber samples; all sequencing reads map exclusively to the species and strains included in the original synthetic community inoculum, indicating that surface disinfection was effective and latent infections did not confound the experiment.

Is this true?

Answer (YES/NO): NO